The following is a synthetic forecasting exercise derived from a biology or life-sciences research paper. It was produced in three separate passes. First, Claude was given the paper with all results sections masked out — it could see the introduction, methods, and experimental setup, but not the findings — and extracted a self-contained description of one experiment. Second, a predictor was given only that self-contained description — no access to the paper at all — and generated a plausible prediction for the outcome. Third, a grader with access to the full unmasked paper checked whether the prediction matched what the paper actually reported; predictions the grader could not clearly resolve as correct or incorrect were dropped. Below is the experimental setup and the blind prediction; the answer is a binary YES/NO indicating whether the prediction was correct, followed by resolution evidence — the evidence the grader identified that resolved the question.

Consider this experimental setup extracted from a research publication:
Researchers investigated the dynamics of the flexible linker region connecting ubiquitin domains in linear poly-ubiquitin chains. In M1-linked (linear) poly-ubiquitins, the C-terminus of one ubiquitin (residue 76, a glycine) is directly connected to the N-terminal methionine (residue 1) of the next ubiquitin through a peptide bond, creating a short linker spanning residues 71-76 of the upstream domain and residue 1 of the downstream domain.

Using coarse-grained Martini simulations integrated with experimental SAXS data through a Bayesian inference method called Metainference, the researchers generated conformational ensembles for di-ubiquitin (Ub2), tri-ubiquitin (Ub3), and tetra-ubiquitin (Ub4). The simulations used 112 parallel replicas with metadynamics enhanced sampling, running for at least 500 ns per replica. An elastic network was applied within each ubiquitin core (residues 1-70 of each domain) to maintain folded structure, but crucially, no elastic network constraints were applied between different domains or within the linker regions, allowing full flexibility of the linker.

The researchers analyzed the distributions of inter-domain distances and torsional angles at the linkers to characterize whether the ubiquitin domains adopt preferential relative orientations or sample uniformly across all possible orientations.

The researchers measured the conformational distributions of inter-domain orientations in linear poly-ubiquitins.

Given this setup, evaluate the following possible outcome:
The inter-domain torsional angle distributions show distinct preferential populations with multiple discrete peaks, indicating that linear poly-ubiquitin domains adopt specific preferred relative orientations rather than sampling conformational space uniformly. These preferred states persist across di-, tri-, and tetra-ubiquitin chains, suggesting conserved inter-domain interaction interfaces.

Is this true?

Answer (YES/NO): NO